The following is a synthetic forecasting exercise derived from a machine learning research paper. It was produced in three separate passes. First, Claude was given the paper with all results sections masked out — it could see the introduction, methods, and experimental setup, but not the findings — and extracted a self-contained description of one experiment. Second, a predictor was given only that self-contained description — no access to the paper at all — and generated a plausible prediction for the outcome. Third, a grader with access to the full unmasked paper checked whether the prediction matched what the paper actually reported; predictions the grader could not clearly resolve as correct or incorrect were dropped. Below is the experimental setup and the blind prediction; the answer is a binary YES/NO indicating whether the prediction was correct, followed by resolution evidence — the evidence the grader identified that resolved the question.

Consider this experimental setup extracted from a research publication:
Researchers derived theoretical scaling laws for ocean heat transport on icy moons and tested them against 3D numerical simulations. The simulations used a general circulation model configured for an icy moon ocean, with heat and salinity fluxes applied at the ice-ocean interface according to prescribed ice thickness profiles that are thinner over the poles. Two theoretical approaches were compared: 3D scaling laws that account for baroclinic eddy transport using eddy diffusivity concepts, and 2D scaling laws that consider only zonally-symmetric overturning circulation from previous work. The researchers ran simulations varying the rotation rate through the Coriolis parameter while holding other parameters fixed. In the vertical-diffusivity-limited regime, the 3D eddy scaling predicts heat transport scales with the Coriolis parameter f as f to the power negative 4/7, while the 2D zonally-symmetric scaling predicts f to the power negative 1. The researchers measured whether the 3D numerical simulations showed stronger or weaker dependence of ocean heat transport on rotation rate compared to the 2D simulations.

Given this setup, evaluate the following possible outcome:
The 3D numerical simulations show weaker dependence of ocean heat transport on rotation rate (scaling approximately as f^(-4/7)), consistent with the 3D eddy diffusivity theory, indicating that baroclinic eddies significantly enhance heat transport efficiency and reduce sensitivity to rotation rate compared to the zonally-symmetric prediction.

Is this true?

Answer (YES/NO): YES